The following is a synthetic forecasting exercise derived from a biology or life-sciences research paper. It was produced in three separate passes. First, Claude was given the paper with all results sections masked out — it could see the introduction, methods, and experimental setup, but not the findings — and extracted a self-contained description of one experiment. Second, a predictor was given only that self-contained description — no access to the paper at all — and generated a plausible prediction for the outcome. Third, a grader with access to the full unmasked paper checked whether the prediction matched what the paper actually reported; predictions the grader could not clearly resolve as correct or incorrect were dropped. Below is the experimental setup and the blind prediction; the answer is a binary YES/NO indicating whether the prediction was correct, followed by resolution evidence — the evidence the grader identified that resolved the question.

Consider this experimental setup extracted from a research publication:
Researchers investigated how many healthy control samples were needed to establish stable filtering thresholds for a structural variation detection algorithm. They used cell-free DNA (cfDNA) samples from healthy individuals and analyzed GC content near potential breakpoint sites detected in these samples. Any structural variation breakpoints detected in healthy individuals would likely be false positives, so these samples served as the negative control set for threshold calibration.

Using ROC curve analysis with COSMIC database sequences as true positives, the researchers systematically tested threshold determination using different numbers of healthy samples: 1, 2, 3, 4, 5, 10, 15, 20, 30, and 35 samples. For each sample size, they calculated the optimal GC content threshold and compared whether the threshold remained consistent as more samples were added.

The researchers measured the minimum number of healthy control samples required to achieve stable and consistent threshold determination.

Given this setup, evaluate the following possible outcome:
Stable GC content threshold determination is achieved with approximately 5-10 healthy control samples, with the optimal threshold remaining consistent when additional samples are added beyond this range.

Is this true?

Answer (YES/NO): YES